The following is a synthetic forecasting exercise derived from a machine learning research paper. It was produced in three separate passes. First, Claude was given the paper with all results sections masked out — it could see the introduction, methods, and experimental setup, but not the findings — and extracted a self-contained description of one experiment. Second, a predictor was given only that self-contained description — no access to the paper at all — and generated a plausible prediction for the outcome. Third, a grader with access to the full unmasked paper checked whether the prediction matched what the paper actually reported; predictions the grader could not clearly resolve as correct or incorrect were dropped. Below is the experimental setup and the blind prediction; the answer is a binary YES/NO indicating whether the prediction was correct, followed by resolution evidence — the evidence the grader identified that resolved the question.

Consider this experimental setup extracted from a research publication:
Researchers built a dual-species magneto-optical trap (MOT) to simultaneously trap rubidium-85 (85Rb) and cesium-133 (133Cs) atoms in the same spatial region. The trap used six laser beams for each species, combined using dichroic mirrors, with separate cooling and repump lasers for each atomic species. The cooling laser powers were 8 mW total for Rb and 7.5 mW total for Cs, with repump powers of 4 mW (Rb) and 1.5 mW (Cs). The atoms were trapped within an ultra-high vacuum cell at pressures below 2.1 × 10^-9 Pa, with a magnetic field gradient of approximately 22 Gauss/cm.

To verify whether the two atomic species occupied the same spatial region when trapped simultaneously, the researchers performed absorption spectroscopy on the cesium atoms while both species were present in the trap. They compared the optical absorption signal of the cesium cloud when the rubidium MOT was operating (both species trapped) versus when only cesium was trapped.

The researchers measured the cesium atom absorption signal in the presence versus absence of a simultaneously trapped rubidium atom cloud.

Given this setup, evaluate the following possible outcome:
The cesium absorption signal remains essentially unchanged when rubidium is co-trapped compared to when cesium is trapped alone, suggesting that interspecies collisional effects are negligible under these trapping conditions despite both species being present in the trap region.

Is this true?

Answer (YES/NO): NO